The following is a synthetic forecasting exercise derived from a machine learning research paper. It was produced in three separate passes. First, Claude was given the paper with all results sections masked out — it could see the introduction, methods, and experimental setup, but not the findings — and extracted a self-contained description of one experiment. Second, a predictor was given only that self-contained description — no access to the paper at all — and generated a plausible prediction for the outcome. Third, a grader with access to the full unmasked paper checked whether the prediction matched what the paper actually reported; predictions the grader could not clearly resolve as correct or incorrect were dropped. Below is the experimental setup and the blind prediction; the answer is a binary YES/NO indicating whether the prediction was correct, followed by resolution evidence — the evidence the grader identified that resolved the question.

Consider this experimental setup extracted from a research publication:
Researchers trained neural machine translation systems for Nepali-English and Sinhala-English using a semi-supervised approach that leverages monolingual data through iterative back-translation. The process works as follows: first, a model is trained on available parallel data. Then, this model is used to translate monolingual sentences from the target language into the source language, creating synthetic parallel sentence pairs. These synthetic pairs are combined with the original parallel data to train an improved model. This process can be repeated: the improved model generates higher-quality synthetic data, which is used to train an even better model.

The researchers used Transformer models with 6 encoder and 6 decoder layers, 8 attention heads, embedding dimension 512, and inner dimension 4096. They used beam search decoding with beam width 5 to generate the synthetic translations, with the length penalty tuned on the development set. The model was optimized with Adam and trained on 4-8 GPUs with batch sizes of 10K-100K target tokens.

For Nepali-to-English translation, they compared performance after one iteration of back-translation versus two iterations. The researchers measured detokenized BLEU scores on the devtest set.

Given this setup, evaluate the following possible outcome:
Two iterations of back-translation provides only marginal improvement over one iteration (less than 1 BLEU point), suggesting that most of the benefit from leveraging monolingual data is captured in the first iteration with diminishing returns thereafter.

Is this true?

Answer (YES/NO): NO